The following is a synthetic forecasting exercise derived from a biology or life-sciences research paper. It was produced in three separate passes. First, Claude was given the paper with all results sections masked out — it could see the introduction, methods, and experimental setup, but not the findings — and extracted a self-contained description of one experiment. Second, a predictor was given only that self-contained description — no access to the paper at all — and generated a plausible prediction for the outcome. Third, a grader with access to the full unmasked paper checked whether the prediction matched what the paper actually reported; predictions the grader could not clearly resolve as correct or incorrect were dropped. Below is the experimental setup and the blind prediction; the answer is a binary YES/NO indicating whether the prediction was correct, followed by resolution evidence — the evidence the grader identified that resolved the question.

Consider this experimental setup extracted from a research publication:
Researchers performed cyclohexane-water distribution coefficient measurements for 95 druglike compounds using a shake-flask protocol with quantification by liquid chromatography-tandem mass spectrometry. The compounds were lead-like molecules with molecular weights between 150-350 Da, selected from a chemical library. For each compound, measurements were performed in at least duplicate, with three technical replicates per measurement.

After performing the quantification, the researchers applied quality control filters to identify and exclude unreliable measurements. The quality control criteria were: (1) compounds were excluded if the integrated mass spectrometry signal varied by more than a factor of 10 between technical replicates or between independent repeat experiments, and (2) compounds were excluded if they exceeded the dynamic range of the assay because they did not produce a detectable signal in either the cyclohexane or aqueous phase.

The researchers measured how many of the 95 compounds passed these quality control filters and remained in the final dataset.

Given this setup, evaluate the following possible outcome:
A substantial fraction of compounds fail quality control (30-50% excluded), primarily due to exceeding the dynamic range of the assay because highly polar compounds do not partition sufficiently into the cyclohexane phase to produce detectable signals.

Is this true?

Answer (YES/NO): NO